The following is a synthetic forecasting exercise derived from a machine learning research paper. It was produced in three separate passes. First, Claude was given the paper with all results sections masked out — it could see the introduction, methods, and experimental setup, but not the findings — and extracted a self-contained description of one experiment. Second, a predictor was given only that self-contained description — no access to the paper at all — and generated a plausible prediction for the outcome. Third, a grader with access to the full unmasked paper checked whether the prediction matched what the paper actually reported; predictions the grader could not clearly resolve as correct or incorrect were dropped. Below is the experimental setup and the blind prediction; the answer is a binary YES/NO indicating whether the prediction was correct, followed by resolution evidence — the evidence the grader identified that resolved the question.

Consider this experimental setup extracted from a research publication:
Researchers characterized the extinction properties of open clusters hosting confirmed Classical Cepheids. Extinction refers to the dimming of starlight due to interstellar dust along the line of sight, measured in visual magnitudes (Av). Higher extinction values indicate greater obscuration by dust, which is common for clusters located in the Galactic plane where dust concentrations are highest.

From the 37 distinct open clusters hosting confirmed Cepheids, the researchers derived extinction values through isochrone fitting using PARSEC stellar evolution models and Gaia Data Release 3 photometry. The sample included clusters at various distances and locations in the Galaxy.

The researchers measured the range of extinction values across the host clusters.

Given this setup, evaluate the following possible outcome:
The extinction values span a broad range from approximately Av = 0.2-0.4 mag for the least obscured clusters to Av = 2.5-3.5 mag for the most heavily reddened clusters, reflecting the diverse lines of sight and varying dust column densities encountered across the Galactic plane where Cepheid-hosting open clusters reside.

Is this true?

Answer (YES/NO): NO